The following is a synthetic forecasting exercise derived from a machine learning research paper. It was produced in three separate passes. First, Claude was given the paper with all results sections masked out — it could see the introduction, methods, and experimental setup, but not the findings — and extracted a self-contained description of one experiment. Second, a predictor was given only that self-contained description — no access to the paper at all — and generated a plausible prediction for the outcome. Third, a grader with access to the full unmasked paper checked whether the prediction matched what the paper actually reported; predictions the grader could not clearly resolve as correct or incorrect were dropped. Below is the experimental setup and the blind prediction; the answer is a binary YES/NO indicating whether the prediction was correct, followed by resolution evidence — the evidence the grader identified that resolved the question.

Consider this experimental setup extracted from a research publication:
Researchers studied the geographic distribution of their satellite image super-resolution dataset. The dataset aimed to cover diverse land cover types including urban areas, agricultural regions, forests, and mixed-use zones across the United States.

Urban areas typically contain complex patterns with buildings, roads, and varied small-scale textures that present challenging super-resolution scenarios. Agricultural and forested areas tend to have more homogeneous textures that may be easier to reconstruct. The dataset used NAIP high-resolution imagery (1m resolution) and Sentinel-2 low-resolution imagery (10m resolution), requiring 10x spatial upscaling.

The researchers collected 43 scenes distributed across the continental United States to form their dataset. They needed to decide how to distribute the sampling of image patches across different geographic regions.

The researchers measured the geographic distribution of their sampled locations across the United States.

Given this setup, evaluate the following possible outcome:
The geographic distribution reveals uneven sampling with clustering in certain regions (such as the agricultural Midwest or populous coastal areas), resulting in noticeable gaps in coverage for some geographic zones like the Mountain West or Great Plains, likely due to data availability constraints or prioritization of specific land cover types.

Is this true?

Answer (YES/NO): NO